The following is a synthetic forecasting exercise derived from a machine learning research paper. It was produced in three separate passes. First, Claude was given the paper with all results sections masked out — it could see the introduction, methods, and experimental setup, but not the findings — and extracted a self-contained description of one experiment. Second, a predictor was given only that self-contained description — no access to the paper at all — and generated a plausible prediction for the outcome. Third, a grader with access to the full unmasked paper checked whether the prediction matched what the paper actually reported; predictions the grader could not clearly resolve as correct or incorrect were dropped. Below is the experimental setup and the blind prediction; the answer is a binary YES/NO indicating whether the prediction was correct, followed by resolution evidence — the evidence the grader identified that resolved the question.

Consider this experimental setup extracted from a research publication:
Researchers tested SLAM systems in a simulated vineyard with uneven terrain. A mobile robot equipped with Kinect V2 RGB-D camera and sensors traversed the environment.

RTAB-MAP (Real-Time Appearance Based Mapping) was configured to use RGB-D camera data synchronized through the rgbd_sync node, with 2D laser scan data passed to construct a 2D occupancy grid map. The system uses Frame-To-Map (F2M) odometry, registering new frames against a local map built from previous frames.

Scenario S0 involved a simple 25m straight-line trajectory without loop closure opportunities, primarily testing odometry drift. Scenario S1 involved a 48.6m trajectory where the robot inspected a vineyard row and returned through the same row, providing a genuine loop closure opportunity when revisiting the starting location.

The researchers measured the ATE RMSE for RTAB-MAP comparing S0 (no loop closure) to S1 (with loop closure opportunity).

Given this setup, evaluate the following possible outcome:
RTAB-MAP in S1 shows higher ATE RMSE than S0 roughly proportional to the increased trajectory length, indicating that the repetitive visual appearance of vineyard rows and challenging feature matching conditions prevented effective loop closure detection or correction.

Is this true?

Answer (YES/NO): NO